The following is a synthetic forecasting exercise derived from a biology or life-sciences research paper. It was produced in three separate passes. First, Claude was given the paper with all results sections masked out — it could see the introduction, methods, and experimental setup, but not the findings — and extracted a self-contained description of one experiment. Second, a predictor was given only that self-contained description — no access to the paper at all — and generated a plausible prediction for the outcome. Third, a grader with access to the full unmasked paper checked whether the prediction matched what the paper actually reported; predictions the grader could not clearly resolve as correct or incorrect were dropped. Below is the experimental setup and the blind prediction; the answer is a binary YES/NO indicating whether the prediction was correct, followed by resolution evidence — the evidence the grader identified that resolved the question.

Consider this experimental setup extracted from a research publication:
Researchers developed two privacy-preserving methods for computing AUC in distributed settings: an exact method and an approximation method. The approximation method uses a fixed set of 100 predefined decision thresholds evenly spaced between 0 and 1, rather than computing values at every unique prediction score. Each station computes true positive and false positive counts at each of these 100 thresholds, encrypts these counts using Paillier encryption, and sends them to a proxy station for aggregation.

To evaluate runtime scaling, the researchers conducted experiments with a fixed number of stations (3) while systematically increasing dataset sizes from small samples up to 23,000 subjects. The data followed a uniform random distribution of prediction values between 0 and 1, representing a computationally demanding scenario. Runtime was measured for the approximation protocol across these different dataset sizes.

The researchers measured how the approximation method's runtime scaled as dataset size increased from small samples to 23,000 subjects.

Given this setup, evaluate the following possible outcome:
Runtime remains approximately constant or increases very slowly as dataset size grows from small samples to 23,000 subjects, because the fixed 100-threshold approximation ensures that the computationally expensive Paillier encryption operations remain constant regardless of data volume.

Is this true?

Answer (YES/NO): YES